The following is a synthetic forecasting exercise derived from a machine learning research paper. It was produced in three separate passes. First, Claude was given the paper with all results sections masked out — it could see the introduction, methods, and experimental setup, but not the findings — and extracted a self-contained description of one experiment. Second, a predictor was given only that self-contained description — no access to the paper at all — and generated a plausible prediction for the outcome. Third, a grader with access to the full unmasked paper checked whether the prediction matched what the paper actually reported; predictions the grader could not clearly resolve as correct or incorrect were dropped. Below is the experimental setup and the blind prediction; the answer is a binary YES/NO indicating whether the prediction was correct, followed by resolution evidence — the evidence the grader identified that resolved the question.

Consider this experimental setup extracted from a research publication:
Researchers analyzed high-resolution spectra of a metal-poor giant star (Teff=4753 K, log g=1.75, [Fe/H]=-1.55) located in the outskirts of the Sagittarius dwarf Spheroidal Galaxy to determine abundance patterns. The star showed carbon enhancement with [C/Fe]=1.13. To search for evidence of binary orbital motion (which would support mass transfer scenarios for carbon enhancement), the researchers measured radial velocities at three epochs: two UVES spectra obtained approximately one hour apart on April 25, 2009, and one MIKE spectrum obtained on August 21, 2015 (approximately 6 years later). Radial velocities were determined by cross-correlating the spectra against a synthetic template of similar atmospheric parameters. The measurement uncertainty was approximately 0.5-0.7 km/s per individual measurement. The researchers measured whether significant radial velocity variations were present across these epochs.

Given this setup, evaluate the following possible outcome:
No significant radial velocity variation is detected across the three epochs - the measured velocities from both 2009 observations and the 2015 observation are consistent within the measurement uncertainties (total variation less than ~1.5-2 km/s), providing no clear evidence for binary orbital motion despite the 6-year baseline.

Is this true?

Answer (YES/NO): YES